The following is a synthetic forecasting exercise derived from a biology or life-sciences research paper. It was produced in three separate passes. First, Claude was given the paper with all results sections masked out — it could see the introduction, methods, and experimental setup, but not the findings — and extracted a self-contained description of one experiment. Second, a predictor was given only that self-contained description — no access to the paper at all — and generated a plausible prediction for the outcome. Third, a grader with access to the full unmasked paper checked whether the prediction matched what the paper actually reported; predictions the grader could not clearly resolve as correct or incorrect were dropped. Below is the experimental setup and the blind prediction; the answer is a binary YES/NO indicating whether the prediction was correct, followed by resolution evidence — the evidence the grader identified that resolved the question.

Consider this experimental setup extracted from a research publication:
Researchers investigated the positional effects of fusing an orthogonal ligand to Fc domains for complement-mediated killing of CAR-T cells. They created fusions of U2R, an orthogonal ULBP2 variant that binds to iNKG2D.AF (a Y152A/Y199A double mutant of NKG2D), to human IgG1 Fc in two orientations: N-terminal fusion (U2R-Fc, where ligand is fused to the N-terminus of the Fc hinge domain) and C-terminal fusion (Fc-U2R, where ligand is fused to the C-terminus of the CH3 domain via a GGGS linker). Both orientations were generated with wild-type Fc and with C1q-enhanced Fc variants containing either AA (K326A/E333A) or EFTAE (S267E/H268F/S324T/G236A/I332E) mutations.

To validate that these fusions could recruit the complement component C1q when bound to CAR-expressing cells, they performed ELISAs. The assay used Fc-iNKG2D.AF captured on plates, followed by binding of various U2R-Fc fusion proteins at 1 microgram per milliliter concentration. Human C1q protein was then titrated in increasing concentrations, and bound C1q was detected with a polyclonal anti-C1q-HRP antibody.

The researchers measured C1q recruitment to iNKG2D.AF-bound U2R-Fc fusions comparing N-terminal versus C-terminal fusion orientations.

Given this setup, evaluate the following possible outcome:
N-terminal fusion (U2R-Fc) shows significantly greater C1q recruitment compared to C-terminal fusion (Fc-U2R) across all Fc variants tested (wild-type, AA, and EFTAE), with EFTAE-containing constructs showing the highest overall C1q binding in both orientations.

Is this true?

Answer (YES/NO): NO